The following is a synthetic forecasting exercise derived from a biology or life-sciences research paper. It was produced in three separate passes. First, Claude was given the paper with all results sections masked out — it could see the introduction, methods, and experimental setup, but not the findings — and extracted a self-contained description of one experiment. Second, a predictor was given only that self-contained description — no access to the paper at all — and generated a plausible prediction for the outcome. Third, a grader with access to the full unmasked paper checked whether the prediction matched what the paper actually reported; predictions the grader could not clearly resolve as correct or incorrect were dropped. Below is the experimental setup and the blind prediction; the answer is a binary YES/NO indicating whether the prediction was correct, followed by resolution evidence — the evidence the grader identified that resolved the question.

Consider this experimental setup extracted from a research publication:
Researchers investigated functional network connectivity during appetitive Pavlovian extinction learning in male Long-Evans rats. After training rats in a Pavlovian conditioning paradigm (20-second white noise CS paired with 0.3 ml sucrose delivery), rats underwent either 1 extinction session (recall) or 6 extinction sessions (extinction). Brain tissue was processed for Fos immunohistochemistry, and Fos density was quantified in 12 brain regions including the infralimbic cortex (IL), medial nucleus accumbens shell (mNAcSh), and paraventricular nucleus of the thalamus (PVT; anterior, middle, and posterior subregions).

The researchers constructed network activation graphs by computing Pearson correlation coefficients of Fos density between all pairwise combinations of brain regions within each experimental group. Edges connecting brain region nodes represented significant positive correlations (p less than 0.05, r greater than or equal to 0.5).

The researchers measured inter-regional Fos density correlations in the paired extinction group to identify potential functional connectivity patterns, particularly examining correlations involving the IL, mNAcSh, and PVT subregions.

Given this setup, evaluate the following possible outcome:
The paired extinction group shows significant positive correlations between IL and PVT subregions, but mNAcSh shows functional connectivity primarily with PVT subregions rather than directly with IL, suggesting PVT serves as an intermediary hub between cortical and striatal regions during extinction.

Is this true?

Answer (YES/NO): YES